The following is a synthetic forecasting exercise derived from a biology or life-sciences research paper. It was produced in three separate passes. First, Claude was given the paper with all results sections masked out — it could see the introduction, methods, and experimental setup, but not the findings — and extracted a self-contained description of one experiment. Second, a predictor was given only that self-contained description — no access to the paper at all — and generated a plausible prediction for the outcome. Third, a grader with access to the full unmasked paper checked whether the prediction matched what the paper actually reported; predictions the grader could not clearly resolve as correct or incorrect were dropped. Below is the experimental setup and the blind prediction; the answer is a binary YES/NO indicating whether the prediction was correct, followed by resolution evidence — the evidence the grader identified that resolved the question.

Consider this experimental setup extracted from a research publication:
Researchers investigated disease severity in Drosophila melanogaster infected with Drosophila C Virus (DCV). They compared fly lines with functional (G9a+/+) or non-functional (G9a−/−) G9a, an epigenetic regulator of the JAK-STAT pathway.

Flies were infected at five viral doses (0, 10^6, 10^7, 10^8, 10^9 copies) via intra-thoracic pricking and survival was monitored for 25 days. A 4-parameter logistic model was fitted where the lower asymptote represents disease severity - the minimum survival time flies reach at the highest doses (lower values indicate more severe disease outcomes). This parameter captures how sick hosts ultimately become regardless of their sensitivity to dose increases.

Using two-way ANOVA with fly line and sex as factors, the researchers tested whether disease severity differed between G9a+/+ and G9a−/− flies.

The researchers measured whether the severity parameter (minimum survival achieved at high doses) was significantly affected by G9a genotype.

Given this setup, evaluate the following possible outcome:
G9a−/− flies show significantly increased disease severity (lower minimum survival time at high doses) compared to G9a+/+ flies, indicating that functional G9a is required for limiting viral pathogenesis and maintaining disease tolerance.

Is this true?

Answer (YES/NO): NO